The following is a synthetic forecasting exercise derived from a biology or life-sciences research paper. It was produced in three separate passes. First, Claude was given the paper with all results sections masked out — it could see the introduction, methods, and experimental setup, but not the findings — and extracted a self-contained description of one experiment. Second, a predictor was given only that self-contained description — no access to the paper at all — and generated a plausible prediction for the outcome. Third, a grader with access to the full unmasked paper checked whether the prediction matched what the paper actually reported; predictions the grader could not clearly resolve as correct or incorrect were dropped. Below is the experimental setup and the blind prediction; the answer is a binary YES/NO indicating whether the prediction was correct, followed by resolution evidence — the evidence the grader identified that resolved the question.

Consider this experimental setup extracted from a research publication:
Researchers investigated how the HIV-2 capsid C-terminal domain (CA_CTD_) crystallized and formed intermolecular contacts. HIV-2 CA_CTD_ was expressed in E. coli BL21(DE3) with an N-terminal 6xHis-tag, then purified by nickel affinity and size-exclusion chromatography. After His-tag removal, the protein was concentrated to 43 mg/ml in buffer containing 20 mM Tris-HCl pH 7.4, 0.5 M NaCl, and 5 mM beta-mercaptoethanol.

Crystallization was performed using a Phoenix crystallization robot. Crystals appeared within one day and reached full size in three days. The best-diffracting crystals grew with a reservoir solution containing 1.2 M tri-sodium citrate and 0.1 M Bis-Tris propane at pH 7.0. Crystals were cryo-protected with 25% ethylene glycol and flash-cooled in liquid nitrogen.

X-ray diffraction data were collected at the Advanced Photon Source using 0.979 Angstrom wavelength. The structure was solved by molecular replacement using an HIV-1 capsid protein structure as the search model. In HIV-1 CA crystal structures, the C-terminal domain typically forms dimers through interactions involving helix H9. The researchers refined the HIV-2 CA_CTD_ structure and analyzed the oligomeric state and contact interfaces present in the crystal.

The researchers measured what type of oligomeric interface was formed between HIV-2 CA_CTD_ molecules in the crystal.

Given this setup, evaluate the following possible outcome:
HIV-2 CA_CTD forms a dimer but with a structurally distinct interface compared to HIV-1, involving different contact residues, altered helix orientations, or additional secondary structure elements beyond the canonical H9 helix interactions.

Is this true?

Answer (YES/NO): YES